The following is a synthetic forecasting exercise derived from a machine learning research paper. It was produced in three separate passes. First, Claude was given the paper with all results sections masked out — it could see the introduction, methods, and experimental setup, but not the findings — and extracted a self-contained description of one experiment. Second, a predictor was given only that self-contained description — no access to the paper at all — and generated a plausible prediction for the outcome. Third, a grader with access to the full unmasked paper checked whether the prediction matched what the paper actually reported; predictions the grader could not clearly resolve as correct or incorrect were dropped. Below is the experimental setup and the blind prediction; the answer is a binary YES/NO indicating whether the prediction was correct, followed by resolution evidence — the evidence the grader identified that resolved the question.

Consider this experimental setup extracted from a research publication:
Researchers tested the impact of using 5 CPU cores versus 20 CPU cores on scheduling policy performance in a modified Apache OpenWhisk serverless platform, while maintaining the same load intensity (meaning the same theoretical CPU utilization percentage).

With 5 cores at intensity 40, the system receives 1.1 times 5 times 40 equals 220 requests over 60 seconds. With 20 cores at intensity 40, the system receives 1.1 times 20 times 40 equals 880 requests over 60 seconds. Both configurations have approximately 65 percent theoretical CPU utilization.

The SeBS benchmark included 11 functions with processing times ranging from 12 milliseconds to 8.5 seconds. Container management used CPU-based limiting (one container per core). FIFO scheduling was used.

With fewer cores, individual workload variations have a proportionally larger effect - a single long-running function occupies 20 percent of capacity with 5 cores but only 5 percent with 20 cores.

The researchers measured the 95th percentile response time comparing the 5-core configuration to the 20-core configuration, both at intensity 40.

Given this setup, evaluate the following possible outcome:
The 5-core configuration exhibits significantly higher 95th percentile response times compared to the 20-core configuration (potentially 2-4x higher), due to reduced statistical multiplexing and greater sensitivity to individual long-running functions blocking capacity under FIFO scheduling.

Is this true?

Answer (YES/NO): NO